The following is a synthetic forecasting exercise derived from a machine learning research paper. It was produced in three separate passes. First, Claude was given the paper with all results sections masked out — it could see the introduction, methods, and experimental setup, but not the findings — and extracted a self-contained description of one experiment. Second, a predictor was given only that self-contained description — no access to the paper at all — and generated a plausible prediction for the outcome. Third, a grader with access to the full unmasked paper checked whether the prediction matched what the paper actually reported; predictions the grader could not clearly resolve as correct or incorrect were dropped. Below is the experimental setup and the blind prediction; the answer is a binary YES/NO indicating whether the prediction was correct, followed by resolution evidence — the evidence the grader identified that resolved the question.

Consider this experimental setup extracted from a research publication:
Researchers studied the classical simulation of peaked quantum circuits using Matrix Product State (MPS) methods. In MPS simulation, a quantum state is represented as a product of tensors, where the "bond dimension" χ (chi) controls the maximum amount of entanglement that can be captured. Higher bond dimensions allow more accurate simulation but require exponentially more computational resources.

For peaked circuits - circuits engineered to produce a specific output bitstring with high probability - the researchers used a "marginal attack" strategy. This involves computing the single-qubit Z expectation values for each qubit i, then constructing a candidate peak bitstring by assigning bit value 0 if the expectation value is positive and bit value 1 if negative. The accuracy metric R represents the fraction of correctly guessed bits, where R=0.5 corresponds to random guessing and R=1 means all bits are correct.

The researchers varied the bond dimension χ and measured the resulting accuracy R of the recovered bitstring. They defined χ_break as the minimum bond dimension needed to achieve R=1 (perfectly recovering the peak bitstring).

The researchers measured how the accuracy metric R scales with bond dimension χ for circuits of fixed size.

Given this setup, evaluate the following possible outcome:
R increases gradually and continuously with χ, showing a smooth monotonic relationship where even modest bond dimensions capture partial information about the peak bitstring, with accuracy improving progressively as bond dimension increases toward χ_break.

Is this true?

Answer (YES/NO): YES